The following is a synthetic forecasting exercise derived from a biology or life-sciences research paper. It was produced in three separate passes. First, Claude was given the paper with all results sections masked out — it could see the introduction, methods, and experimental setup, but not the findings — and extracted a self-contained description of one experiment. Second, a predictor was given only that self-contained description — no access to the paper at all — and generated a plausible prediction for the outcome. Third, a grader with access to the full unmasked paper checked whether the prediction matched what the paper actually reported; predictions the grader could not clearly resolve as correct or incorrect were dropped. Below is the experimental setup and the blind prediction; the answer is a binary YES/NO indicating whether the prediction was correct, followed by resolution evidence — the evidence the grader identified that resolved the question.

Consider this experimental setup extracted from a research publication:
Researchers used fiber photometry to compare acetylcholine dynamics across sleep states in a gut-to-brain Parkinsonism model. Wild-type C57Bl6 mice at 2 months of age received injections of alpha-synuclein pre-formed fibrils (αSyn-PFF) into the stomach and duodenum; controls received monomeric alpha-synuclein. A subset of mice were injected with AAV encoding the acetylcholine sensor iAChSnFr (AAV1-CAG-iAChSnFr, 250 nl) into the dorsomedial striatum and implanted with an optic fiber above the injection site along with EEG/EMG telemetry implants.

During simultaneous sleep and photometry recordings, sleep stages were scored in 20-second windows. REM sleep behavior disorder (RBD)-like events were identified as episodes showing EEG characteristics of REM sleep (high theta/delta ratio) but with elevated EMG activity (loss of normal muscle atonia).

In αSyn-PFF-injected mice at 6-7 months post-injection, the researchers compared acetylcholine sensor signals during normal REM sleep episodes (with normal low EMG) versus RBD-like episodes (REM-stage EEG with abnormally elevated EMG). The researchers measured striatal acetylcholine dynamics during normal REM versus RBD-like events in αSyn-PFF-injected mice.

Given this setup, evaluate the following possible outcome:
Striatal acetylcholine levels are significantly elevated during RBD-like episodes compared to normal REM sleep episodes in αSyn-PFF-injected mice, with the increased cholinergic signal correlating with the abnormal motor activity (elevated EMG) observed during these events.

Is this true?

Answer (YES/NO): NO